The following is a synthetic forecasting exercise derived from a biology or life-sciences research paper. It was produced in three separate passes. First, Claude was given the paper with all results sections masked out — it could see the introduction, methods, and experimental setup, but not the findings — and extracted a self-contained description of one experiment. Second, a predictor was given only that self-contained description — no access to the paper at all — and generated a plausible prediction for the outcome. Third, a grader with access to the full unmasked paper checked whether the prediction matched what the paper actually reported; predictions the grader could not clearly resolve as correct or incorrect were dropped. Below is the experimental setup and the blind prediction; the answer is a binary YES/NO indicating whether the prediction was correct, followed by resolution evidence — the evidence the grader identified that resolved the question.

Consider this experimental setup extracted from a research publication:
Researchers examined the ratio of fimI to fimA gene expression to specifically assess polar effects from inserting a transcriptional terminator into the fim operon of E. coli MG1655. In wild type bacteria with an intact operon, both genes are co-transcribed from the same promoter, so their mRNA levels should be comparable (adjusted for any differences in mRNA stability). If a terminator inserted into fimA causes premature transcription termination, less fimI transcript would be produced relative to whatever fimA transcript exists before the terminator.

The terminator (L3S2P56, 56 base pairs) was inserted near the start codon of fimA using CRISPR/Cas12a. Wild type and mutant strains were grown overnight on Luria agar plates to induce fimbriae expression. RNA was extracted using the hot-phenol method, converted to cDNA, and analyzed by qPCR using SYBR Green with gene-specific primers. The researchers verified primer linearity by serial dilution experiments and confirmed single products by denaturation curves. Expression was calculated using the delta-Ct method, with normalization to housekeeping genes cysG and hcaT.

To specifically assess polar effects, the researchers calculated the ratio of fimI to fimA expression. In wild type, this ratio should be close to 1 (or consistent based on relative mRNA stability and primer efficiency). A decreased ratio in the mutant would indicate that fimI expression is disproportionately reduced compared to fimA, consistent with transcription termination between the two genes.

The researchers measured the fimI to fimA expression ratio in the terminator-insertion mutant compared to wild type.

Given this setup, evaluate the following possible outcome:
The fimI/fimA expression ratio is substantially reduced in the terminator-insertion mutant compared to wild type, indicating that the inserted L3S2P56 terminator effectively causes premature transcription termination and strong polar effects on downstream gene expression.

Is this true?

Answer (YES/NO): YES